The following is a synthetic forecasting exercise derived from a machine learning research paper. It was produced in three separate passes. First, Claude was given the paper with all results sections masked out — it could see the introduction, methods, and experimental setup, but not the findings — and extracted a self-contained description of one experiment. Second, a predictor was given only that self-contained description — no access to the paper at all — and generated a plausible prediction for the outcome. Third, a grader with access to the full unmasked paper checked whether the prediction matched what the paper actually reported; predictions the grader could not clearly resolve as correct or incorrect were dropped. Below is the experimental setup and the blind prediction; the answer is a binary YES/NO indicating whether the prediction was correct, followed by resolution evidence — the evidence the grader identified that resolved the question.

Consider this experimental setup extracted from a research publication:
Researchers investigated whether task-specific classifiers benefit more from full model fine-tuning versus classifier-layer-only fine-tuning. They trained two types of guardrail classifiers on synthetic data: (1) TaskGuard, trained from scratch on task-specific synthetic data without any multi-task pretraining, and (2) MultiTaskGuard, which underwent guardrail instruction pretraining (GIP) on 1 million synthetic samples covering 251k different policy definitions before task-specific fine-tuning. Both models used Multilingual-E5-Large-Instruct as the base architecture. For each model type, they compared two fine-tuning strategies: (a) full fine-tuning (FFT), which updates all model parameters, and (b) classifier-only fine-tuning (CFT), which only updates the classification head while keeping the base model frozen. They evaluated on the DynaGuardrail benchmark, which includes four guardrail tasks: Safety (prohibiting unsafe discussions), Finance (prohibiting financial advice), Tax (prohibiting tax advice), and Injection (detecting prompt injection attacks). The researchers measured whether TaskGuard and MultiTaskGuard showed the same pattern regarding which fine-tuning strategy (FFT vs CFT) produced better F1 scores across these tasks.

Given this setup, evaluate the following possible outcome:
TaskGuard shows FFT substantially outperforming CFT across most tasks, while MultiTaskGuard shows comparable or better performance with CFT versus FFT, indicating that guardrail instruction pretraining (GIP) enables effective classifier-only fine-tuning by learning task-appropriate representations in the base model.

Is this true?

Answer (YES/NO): YES